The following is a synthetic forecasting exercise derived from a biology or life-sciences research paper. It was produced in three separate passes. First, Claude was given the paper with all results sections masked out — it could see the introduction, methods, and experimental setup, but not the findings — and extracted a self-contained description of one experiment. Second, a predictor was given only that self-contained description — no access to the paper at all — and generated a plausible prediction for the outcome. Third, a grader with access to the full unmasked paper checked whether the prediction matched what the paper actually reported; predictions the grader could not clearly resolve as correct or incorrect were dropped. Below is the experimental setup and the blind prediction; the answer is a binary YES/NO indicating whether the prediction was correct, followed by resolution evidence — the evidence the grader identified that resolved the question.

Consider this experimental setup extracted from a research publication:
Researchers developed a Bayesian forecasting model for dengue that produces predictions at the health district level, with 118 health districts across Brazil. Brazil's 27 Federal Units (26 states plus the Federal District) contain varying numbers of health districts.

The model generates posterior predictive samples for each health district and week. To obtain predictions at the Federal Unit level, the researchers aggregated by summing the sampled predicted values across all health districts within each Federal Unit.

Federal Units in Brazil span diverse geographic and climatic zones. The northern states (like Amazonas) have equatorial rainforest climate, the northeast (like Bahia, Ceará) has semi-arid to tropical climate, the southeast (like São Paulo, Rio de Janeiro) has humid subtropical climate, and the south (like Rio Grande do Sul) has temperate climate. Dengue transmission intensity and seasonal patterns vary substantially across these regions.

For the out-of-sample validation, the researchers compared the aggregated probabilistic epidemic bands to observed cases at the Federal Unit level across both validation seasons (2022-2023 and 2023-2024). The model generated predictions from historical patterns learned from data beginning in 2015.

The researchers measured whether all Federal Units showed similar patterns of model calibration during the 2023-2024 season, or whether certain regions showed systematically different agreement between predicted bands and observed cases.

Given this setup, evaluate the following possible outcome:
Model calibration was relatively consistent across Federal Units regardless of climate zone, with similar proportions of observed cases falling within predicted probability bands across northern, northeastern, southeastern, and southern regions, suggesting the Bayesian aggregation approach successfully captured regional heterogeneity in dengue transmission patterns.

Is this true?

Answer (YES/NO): NO